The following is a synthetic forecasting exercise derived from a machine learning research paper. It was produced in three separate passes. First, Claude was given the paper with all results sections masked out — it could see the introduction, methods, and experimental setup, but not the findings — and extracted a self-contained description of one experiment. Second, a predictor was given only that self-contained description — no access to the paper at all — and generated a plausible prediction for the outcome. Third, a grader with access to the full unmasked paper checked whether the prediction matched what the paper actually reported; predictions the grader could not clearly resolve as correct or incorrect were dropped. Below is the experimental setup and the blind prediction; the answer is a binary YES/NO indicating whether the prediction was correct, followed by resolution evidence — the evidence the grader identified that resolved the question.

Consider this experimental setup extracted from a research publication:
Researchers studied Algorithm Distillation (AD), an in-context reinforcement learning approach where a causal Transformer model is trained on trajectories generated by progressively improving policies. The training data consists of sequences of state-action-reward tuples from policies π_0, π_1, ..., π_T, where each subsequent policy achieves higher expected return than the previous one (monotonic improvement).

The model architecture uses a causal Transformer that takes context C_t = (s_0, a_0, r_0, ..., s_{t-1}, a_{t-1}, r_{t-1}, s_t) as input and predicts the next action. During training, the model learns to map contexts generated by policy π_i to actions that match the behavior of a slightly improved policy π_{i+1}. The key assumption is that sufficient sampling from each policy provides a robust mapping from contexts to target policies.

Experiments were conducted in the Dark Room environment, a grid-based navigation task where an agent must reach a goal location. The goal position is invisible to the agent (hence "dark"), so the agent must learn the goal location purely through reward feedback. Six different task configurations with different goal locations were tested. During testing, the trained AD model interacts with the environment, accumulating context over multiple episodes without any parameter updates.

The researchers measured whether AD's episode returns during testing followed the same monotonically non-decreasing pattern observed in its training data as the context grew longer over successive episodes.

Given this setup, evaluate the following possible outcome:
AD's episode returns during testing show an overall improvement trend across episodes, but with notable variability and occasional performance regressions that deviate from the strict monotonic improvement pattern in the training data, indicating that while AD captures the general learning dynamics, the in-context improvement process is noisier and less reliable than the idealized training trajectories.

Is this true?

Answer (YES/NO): NO